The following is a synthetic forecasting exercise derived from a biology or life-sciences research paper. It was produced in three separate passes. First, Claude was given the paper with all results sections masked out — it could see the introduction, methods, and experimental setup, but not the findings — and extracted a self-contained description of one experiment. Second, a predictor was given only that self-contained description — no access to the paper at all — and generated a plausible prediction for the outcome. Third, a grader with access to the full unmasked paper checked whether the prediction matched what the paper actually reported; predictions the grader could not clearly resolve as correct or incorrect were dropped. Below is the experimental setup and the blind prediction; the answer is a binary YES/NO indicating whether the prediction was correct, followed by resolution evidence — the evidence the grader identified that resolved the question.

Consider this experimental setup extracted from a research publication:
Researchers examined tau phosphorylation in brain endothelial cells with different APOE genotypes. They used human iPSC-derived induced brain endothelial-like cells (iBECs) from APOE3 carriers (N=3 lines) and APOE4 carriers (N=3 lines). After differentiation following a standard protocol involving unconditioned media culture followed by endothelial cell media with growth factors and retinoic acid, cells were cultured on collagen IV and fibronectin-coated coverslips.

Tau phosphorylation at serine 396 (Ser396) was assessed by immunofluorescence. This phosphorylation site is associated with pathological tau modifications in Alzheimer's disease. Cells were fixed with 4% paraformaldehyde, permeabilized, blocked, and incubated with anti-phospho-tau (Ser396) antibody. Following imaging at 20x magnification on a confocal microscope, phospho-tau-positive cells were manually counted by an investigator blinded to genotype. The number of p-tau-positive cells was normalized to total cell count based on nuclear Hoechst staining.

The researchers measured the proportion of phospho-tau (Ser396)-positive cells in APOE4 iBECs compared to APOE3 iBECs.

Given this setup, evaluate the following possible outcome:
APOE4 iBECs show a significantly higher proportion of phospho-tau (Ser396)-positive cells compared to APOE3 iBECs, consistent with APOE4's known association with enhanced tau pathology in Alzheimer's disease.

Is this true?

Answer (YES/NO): YES